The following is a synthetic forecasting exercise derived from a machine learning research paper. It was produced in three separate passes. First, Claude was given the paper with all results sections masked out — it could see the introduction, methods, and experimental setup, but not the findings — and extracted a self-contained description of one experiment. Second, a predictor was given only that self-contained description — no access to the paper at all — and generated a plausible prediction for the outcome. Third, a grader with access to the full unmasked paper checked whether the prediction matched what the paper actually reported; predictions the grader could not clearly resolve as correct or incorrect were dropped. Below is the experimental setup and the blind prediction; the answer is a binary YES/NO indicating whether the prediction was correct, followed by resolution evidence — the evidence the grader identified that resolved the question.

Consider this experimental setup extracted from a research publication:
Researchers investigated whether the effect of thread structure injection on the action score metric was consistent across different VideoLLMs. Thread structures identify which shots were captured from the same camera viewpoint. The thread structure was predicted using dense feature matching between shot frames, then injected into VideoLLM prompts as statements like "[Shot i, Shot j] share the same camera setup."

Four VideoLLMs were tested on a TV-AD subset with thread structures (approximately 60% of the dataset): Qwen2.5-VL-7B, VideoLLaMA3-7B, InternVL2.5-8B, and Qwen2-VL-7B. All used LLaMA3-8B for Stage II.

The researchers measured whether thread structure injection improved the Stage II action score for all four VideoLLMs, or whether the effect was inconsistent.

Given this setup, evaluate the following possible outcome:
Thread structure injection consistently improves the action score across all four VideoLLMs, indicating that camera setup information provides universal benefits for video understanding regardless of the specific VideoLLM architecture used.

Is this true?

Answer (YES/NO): NO